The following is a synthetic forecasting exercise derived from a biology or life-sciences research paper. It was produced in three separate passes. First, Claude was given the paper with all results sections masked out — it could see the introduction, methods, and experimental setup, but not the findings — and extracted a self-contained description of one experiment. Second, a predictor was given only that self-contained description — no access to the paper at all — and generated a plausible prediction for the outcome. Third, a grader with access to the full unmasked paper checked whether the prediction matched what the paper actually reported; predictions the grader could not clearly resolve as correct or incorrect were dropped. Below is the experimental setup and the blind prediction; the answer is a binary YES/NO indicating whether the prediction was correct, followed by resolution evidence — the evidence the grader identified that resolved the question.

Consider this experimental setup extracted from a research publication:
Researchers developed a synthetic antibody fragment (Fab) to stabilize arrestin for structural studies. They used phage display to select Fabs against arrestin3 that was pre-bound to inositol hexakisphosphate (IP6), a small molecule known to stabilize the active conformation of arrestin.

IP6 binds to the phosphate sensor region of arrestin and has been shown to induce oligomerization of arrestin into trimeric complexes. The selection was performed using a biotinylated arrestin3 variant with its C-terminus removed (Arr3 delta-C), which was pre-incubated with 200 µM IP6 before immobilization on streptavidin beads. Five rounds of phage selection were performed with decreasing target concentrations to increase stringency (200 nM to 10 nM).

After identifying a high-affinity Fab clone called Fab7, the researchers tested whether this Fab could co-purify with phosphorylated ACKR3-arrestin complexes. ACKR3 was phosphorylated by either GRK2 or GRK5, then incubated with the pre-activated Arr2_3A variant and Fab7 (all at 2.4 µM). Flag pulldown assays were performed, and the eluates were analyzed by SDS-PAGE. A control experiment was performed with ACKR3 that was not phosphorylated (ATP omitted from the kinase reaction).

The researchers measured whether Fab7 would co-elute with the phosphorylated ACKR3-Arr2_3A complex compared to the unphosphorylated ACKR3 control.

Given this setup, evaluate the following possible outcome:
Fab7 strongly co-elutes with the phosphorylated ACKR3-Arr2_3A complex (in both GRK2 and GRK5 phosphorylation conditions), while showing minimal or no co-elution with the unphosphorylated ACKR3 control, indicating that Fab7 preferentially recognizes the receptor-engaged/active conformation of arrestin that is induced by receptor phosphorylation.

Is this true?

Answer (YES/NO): YES